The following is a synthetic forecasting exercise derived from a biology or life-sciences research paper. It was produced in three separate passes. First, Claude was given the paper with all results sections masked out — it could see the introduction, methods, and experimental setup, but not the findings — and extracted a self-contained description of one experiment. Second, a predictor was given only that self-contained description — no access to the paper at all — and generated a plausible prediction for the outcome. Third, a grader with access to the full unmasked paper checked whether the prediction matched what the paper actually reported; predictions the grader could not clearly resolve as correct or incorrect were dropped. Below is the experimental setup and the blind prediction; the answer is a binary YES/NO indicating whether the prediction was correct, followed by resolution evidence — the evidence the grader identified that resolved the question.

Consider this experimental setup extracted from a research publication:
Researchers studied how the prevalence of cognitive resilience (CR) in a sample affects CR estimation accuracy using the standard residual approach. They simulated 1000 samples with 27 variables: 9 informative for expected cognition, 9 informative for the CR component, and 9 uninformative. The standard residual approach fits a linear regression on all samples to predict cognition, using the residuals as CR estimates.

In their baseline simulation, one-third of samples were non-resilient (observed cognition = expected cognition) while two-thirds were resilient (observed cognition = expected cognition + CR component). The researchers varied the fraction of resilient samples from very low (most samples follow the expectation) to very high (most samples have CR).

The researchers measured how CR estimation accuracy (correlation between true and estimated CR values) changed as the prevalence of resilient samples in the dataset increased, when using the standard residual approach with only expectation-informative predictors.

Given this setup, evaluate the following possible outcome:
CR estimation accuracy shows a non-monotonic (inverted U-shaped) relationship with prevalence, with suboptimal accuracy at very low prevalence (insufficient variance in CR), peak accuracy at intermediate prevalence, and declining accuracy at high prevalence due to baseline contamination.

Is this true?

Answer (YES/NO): NO